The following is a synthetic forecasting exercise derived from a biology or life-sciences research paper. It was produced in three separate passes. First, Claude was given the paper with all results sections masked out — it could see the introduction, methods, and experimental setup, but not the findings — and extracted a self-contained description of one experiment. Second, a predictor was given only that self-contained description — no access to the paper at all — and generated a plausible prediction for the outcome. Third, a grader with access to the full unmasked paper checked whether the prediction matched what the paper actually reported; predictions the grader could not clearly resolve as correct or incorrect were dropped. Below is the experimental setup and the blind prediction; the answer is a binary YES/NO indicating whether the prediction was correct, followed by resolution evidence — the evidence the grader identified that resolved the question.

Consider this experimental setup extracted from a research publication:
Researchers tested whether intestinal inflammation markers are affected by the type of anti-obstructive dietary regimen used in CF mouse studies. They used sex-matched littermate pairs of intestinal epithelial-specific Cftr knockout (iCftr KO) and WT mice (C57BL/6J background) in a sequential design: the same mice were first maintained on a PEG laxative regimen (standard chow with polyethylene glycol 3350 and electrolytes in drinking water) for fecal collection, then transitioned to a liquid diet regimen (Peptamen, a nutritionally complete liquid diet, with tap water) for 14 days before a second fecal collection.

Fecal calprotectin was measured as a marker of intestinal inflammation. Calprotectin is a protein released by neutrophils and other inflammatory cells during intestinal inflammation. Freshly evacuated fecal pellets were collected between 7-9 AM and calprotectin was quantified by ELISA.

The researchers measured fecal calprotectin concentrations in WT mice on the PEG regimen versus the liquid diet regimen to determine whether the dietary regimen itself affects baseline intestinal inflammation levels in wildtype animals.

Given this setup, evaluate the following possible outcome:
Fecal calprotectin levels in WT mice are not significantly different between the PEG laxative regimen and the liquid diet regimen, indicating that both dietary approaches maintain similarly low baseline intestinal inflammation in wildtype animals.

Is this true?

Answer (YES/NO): NO